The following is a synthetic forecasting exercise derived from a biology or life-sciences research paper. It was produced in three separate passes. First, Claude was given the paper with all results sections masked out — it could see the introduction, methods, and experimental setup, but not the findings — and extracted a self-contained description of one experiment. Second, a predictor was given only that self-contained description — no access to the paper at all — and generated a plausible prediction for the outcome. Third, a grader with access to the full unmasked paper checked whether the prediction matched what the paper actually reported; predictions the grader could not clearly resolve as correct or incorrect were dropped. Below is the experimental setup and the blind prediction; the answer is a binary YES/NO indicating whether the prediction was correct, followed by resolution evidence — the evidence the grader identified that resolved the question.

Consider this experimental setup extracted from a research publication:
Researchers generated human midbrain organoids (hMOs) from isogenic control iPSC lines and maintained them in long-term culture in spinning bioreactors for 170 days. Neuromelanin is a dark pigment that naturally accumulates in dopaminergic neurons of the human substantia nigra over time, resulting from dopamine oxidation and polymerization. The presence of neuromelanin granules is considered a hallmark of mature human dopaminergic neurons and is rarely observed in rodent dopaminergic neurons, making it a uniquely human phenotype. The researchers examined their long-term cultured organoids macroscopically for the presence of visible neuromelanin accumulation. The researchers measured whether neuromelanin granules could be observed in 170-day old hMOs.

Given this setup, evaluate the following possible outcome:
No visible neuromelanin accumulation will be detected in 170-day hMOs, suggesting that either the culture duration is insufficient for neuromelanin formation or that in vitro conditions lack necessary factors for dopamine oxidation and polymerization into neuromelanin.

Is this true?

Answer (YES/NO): NO